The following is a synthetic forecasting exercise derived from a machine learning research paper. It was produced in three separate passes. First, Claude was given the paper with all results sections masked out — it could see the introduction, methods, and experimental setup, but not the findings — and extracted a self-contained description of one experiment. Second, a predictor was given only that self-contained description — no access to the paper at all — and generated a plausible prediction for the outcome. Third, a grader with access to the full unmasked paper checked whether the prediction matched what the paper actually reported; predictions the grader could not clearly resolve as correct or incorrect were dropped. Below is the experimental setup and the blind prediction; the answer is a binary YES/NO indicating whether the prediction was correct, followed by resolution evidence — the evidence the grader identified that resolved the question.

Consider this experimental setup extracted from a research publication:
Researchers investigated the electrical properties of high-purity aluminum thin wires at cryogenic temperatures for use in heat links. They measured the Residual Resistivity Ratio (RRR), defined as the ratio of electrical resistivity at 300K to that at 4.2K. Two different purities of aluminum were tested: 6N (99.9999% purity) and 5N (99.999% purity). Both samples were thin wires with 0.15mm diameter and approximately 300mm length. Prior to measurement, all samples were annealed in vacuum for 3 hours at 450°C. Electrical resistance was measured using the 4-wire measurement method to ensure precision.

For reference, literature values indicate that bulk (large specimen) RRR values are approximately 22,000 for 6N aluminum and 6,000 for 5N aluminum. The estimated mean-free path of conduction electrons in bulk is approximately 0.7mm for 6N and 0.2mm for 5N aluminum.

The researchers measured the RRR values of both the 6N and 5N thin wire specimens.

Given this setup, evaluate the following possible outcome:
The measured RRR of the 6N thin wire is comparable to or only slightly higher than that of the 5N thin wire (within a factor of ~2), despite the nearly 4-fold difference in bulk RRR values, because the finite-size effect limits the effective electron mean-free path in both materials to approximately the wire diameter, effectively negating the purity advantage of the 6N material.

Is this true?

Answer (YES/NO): YES